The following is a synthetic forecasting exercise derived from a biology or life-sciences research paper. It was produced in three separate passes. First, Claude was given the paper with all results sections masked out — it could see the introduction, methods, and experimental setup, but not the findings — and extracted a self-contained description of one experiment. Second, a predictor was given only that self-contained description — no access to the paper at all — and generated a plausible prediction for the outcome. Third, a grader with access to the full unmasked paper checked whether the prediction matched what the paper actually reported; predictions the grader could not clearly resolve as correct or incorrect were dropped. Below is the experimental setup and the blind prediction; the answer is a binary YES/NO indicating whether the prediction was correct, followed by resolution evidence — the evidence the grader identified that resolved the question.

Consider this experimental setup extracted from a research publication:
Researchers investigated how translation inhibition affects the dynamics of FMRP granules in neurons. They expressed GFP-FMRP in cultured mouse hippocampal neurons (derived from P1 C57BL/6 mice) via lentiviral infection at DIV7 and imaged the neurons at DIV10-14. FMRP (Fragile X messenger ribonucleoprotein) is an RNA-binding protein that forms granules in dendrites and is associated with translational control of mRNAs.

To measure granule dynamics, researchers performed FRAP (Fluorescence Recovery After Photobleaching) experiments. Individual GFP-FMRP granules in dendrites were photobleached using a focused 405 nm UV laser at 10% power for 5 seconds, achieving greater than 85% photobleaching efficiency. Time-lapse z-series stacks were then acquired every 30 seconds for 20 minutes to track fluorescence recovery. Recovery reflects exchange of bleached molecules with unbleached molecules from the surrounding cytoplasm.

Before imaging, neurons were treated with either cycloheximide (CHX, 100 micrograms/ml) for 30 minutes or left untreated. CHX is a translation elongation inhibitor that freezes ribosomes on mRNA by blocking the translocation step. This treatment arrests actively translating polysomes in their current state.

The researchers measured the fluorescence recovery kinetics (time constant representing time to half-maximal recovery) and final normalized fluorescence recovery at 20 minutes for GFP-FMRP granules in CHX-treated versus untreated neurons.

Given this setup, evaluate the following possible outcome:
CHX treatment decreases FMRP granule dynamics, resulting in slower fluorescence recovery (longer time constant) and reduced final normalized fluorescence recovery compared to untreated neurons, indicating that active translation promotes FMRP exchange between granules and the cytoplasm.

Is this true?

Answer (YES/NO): YES